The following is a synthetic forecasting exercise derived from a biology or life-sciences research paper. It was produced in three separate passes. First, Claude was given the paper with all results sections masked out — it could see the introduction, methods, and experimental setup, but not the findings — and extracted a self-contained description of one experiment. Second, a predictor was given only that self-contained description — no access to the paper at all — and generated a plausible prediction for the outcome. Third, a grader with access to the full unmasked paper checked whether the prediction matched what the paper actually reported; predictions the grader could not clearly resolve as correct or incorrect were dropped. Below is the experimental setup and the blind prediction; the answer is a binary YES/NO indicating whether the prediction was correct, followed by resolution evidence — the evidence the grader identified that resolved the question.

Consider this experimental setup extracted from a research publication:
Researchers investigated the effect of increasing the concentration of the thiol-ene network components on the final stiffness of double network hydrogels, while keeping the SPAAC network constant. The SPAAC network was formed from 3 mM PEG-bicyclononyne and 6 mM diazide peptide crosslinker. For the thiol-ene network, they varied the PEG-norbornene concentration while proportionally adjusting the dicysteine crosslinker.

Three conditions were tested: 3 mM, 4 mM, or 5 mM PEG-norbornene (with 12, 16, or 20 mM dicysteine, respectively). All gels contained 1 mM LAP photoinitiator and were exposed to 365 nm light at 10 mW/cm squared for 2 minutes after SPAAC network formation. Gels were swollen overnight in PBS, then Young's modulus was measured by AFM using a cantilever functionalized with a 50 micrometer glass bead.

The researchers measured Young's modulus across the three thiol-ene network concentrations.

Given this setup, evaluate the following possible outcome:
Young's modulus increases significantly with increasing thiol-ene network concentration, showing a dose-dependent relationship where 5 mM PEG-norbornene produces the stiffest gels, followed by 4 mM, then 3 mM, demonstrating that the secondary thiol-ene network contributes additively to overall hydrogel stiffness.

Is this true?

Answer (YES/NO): NO